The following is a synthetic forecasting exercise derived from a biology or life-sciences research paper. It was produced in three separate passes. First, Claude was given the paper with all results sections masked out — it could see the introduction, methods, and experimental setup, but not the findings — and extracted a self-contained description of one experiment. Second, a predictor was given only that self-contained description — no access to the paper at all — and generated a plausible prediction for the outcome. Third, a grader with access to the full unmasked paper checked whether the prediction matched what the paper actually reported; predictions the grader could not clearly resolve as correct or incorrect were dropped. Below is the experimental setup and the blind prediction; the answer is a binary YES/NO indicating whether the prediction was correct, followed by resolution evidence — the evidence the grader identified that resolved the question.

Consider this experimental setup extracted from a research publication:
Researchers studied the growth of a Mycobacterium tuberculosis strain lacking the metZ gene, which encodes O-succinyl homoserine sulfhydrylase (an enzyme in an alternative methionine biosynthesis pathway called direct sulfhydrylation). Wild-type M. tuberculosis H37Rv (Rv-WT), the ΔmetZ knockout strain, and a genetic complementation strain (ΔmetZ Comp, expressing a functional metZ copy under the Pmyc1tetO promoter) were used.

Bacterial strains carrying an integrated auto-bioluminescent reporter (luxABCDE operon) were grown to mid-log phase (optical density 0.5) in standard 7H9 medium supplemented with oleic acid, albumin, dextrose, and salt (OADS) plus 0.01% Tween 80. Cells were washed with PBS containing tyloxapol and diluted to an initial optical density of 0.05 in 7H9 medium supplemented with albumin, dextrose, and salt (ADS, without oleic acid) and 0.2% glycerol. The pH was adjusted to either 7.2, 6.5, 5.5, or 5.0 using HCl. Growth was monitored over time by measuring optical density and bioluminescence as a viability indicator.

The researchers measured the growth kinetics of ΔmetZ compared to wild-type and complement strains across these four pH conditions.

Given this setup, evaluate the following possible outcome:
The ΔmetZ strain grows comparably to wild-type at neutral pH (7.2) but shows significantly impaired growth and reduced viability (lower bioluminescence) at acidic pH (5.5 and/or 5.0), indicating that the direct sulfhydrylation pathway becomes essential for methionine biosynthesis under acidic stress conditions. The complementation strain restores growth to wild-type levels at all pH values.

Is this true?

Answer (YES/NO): YES